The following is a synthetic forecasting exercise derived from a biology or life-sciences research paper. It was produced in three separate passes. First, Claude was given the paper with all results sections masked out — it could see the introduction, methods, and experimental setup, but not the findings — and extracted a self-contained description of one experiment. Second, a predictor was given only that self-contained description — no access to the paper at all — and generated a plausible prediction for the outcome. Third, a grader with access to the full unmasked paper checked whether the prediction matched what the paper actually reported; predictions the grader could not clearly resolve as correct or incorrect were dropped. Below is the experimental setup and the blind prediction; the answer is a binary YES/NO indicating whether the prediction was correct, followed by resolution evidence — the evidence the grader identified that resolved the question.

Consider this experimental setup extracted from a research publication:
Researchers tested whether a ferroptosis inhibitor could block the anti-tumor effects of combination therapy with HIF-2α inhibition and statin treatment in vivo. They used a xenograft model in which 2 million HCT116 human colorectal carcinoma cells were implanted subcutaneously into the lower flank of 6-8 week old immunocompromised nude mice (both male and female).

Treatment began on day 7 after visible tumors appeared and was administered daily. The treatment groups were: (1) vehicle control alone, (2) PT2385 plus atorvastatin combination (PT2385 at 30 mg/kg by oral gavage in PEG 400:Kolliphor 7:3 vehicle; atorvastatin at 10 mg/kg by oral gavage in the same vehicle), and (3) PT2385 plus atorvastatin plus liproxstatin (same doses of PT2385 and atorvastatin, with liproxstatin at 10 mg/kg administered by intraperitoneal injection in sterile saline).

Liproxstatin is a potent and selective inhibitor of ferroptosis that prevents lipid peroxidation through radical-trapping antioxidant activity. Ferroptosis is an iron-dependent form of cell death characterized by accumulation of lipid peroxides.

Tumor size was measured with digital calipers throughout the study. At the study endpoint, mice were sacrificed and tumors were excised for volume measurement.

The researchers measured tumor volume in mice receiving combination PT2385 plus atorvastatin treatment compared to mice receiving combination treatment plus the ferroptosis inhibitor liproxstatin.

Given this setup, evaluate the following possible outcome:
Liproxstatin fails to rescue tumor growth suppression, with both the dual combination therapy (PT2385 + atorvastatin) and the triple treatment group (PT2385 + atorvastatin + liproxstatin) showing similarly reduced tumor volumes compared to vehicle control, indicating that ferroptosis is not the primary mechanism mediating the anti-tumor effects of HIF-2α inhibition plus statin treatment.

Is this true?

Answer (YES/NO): NO